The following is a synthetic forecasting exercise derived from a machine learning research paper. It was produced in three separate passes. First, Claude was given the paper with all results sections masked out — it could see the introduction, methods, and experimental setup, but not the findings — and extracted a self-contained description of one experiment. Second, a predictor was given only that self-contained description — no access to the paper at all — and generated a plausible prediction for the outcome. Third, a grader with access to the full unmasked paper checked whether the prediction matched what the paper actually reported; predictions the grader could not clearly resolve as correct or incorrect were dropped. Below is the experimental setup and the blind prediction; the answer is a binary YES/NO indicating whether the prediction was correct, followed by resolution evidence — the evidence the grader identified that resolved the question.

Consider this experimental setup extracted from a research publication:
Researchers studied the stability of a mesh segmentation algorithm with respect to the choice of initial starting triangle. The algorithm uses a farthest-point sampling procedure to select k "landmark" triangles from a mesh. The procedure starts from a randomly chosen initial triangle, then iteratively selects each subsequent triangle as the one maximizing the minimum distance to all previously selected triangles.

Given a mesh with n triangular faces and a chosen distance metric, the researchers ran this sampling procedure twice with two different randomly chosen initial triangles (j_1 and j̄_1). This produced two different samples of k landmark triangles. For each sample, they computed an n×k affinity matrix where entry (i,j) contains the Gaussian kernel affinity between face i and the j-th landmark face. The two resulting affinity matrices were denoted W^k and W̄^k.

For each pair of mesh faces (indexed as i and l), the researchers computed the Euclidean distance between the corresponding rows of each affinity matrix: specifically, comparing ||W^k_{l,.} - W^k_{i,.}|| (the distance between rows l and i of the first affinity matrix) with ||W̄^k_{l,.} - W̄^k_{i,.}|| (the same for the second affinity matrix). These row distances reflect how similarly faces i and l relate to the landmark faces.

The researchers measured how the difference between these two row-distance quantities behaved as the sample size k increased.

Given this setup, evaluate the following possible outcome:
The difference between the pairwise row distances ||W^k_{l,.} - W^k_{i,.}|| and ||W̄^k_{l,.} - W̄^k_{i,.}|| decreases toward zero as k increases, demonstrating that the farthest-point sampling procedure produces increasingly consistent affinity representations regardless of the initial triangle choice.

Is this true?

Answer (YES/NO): YES